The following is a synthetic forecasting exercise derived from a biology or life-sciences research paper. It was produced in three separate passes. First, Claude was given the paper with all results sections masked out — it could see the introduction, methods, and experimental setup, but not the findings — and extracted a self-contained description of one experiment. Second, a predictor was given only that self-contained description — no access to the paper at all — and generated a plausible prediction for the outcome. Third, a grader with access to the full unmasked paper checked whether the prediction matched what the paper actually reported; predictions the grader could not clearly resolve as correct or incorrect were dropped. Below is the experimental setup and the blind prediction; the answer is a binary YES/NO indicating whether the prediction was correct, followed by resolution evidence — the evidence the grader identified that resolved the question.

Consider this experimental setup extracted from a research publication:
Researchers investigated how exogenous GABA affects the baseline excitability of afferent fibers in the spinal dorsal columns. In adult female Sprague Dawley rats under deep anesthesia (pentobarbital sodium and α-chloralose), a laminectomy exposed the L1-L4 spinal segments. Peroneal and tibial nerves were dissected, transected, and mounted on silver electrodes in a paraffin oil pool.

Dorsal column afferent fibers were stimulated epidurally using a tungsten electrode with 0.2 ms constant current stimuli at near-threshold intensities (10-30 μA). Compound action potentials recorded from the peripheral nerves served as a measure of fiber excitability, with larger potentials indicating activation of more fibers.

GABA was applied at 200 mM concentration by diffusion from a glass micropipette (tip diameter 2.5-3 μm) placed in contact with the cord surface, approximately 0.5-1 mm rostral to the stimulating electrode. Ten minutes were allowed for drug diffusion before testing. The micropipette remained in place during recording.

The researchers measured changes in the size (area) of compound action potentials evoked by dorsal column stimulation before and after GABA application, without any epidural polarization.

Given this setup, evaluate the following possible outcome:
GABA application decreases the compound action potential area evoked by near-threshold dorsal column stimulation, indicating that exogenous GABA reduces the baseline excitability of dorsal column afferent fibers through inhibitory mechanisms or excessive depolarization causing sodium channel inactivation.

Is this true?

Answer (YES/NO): NO